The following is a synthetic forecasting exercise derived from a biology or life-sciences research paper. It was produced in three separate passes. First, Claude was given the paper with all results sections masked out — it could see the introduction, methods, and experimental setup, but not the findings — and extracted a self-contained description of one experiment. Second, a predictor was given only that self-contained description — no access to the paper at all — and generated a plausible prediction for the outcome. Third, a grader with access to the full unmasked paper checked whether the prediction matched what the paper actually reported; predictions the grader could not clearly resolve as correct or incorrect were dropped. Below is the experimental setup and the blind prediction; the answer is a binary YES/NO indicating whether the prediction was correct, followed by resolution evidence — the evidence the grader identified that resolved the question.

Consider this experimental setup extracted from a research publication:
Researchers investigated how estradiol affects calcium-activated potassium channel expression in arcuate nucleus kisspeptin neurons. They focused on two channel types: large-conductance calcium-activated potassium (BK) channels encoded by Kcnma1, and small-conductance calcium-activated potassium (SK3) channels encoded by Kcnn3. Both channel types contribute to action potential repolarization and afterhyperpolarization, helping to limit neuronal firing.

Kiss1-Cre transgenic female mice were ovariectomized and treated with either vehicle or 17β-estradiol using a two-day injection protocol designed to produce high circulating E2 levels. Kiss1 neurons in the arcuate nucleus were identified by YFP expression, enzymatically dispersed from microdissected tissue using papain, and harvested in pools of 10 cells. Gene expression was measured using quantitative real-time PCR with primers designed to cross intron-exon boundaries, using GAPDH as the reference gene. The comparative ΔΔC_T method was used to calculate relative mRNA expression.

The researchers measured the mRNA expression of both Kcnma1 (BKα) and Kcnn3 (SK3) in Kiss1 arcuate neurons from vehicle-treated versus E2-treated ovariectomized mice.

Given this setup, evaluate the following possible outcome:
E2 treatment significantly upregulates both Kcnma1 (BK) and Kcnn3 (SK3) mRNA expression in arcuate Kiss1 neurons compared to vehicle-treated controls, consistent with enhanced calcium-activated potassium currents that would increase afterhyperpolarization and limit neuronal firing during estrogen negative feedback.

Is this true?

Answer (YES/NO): NO